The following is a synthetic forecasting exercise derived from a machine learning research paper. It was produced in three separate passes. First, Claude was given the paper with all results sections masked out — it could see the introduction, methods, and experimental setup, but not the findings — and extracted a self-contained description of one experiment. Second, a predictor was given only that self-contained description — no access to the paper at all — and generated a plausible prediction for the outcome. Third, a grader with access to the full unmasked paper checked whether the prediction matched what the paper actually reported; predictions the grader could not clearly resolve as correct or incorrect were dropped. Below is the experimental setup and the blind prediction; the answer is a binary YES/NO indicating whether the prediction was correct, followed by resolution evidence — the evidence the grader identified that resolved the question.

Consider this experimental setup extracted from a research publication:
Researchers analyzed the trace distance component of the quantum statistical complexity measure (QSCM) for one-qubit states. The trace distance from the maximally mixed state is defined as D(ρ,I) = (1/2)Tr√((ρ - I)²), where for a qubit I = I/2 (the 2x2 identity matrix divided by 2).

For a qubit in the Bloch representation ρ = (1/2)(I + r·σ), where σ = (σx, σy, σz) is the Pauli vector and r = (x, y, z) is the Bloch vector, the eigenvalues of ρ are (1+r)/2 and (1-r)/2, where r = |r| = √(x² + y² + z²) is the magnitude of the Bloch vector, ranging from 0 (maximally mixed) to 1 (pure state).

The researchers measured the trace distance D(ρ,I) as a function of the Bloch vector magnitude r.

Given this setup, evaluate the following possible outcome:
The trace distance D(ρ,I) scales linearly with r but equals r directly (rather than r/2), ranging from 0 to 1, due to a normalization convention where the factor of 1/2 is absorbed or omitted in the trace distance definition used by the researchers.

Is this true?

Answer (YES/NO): NO